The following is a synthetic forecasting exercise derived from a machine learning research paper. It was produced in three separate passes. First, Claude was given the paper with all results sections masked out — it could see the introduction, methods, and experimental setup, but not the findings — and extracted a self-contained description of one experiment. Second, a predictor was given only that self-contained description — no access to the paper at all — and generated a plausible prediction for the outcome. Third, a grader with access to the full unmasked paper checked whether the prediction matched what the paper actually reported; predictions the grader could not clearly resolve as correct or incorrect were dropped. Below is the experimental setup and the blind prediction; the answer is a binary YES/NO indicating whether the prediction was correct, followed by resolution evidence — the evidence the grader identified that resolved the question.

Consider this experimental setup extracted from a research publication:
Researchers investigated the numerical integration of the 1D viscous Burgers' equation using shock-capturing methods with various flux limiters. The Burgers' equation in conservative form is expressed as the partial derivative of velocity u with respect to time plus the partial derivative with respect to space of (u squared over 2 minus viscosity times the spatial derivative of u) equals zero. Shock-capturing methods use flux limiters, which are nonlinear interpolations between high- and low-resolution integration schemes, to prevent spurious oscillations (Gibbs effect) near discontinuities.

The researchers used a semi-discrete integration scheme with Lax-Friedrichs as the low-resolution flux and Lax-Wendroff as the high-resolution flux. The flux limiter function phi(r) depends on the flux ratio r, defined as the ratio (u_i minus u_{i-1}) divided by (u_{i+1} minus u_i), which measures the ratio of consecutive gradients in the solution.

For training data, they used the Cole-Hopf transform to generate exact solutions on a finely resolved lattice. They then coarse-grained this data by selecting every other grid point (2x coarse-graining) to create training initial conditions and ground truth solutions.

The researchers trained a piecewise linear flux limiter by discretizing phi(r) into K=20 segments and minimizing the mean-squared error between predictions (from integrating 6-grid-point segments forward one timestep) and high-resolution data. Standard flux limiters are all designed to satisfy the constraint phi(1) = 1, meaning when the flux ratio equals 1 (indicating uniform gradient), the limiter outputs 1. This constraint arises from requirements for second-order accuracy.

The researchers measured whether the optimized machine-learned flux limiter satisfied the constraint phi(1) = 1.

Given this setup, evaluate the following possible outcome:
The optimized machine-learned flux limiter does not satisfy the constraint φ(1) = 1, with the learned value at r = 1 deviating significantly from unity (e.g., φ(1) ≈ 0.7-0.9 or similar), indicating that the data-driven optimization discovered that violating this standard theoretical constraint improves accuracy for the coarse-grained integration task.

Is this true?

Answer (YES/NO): NO